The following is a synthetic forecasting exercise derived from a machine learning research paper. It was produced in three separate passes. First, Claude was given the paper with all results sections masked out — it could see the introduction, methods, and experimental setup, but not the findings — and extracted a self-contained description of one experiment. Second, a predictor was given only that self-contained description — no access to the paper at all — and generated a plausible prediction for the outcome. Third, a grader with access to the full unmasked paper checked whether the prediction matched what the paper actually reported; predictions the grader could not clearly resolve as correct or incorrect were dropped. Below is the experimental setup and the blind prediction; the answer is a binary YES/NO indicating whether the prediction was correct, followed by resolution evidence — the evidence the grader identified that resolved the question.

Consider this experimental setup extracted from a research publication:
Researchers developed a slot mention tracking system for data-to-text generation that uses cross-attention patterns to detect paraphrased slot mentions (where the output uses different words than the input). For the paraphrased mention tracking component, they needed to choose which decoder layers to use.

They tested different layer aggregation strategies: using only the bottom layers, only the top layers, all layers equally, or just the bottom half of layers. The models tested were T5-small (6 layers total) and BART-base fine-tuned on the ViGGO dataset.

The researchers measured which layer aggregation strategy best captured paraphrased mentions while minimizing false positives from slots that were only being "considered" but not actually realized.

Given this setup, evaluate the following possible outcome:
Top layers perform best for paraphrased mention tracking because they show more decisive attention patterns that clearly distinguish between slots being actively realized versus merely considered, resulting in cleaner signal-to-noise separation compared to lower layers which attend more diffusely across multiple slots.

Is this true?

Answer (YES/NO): NO